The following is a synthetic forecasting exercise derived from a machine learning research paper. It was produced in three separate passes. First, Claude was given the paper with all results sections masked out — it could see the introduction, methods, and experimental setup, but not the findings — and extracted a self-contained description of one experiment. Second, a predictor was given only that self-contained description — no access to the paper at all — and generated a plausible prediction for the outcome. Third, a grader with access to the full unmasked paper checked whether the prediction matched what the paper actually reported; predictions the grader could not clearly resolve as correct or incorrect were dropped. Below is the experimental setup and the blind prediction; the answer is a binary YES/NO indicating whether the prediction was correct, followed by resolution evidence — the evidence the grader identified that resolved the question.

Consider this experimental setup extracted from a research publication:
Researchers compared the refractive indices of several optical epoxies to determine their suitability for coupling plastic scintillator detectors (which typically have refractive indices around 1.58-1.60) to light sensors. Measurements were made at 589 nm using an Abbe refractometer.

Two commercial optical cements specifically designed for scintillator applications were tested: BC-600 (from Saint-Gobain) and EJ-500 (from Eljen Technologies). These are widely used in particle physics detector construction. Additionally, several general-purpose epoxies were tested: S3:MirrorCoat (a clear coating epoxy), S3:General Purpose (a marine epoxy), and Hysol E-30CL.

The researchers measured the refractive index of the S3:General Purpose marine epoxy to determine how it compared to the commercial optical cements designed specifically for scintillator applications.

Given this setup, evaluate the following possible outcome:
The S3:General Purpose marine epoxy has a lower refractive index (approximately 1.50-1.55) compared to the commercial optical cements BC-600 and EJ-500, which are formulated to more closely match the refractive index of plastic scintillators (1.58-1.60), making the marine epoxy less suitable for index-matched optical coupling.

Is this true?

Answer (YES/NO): NO